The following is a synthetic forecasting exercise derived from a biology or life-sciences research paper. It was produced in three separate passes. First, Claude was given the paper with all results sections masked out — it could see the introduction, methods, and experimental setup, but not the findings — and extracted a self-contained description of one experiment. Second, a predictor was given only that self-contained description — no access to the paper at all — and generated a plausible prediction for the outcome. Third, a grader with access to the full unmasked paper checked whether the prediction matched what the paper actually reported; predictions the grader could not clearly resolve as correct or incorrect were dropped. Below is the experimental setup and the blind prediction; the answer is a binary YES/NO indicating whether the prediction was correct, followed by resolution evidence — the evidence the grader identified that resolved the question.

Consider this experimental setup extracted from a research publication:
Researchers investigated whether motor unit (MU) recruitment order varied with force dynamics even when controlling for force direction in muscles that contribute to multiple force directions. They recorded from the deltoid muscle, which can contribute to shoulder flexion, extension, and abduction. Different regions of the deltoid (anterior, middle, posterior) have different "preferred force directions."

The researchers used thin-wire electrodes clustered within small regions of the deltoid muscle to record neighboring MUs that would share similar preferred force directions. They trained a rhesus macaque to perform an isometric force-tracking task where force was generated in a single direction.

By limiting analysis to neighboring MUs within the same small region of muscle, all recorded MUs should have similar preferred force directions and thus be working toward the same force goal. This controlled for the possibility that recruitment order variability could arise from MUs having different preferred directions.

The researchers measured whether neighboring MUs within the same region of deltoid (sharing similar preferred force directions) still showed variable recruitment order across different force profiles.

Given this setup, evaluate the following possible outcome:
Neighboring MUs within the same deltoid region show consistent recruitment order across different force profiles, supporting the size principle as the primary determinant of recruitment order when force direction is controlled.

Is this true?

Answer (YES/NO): NO